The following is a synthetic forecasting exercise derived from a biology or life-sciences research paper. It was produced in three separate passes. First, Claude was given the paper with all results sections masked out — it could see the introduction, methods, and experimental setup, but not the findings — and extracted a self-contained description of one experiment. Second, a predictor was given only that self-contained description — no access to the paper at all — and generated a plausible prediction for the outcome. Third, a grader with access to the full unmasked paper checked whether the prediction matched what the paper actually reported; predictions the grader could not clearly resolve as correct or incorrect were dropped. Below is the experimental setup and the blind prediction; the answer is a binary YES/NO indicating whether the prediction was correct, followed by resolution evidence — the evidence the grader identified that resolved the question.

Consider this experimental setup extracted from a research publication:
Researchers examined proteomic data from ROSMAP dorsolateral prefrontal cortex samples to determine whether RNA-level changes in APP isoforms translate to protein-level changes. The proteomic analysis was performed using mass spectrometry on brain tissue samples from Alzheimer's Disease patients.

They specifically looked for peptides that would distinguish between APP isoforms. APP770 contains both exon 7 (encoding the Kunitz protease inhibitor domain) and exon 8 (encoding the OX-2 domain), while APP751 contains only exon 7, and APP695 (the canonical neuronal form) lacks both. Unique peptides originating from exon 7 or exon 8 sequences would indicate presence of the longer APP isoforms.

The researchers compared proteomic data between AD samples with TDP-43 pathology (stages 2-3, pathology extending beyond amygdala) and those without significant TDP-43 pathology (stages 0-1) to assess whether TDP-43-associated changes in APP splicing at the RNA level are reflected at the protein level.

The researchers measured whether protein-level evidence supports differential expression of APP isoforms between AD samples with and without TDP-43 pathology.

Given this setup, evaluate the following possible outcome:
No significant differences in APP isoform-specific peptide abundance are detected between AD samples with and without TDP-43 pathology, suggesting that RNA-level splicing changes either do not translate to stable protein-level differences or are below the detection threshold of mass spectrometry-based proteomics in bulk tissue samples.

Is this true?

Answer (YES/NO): NO